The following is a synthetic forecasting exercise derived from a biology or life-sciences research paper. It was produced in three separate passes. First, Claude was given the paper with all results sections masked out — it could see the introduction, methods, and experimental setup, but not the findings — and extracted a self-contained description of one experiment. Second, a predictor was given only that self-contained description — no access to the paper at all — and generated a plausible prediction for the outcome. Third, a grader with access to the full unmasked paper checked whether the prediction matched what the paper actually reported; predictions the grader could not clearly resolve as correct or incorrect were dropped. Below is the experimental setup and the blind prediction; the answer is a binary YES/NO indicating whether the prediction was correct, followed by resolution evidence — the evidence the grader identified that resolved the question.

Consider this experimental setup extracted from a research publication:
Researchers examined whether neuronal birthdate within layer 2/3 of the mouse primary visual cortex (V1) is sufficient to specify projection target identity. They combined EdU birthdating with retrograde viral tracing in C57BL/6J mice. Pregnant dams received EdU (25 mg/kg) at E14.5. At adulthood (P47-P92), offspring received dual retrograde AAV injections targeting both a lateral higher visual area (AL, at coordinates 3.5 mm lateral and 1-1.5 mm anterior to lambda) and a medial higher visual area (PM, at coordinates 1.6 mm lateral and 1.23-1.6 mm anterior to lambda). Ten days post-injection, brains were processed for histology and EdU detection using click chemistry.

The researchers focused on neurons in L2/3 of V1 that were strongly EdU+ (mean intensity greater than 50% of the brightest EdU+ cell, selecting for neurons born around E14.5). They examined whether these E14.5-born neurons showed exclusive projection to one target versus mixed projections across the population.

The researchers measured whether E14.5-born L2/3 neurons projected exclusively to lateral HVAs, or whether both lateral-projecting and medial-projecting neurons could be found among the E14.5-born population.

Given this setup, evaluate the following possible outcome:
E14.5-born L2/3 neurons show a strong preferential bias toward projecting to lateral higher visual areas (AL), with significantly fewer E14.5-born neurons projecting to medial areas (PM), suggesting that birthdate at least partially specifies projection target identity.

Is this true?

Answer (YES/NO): NO